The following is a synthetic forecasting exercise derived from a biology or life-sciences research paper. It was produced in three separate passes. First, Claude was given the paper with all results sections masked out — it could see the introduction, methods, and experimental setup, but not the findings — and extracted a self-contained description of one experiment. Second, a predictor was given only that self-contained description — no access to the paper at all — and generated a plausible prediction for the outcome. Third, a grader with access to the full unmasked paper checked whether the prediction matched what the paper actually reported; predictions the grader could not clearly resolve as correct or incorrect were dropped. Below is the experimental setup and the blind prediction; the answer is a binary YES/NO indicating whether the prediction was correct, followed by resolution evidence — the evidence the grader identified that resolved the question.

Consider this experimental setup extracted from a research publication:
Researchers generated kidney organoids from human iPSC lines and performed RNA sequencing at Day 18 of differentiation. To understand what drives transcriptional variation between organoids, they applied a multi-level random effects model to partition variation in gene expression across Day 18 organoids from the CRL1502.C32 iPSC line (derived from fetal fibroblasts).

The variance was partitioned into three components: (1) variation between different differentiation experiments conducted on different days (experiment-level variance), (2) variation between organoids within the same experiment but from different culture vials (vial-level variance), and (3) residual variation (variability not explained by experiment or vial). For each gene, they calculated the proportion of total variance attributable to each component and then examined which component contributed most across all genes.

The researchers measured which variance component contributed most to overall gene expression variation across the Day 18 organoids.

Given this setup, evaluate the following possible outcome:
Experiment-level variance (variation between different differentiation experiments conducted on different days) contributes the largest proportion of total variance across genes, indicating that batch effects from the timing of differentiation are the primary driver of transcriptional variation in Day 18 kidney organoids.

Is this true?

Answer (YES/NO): YES